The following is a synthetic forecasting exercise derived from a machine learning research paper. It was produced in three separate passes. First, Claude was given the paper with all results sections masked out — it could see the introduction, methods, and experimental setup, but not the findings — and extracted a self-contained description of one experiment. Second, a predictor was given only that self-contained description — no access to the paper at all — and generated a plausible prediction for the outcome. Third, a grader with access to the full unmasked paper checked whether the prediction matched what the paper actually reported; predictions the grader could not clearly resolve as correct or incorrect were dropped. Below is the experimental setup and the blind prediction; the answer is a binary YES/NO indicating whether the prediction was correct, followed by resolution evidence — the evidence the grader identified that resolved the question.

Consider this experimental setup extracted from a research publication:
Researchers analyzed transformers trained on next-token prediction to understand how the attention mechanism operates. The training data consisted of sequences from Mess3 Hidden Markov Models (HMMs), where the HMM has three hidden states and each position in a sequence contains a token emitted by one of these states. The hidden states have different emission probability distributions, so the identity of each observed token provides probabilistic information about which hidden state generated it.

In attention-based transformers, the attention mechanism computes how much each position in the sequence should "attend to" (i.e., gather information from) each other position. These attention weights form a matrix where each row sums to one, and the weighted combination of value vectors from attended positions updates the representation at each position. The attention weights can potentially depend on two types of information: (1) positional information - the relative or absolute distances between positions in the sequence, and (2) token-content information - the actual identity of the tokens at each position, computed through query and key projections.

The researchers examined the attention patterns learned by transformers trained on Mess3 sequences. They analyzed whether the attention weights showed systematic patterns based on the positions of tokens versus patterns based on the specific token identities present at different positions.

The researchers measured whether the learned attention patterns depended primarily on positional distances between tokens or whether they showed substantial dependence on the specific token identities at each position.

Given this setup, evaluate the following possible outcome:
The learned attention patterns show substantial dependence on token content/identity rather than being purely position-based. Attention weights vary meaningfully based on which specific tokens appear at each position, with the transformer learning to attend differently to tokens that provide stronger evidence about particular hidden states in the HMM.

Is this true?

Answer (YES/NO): NO